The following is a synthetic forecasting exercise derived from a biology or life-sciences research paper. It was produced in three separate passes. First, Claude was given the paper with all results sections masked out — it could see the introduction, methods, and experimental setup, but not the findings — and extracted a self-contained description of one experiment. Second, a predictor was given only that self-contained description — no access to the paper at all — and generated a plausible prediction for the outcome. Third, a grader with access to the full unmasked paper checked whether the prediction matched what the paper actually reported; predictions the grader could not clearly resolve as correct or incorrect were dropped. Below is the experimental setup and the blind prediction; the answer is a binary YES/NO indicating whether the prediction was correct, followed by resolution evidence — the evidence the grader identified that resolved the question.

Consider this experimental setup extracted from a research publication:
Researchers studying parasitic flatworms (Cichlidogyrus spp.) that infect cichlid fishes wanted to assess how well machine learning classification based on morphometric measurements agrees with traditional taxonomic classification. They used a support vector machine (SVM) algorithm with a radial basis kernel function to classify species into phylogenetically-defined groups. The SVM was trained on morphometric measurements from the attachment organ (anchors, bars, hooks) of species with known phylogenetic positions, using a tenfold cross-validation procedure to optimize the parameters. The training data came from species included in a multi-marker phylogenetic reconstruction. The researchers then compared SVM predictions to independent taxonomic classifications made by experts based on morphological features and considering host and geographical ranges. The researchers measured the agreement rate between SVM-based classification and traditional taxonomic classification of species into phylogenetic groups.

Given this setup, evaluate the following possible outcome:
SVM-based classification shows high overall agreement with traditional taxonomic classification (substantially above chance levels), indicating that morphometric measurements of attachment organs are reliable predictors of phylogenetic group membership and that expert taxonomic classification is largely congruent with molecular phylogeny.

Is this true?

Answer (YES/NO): NO